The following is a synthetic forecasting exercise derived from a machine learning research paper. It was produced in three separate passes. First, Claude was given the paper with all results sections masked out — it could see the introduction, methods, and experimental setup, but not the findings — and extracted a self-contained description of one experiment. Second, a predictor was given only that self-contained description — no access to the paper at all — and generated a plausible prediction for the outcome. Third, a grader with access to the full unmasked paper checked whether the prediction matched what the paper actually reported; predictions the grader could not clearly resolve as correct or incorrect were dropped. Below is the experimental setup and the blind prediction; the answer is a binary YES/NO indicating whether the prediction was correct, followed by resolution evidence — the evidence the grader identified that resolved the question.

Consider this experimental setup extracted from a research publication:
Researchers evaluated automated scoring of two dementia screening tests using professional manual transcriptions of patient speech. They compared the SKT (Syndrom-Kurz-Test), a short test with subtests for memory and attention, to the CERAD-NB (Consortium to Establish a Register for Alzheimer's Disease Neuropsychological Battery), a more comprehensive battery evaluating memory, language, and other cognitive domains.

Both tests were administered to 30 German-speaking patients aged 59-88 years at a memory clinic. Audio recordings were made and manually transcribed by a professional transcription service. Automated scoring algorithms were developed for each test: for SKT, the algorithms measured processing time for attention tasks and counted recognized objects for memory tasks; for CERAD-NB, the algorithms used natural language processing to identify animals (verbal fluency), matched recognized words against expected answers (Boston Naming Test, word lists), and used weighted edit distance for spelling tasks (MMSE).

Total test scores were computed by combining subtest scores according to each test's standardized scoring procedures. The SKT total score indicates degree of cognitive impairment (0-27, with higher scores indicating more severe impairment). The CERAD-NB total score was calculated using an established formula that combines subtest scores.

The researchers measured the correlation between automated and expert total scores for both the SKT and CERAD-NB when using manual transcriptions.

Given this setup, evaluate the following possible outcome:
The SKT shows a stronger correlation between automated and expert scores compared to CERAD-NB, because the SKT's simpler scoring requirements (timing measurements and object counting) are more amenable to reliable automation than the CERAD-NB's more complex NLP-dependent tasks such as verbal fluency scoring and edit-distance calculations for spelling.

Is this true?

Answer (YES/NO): YES